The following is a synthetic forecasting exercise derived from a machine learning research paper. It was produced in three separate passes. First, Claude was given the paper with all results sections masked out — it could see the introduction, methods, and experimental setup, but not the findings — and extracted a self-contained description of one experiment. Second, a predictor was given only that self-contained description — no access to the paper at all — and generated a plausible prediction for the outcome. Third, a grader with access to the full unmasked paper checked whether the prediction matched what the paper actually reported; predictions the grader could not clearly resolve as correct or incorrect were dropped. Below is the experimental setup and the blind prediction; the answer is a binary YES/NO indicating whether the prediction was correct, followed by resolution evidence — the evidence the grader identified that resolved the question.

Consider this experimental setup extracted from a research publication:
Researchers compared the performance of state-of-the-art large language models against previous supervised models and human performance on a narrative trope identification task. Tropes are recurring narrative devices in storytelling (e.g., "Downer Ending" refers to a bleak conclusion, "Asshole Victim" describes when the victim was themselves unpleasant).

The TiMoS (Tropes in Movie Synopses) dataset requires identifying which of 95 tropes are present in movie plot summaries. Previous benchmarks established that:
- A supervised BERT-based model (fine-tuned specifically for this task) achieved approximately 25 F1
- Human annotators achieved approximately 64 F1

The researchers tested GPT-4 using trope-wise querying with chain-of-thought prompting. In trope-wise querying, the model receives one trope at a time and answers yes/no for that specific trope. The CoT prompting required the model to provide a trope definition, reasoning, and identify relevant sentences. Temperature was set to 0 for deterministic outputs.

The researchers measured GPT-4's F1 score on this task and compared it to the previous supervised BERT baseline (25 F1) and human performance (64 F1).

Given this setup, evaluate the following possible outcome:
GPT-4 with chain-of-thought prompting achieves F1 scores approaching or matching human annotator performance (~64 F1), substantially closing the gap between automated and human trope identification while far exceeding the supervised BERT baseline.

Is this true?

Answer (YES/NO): NO